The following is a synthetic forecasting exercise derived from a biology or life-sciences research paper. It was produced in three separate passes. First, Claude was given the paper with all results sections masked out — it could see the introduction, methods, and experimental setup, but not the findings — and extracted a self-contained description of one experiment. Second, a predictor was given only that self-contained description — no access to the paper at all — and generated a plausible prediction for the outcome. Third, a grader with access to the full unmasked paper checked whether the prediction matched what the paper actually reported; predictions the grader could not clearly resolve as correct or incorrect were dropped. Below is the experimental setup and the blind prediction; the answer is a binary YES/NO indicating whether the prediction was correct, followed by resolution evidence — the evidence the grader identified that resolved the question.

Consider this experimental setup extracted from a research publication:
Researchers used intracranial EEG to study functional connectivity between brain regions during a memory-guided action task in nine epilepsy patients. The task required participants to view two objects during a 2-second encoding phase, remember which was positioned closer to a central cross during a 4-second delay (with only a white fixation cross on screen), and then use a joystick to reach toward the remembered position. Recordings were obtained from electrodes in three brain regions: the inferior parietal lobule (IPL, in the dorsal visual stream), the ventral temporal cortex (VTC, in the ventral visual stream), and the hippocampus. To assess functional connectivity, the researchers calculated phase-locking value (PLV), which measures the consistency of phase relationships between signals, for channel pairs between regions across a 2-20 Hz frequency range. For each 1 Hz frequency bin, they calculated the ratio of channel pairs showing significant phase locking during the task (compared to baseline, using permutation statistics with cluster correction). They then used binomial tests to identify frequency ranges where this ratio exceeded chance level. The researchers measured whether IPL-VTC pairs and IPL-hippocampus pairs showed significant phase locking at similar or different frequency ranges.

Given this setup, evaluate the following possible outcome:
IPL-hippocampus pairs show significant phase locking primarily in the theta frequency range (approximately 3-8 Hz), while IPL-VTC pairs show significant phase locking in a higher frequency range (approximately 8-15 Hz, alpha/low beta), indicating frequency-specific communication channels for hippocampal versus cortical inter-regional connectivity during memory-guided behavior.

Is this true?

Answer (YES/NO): NO